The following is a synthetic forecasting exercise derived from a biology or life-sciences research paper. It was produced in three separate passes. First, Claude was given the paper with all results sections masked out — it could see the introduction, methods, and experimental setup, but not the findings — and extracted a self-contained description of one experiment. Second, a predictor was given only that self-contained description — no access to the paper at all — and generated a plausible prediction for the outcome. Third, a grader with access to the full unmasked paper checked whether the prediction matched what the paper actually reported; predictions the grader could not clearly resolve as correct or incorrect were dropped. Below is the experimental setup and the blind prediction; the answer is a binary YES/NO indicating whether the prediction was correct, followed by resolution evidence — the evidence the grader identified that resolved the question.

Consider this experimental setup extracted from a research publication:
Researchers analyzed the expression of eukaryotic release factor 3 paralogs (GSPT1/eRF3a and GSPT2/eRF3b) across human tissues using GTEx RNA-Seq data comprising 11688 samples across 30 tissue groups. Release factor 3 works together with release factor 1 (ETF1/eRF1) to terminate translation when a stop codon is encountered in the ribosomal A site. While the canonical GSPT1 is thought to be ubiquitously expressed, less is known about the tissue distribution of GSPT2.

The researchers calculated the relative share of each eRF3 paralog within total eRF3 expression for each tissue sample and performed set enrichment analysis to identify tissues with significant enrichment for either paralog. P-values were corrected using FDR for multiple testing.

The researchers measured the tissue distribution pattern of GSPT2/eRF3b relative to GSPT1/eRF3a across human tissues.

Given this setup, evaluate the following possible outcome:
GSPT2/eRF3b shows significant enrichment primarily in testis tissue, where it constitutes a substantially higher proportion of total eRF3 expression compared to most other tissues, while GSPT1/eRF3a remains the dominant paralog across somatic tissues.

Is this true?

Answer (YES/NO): NO